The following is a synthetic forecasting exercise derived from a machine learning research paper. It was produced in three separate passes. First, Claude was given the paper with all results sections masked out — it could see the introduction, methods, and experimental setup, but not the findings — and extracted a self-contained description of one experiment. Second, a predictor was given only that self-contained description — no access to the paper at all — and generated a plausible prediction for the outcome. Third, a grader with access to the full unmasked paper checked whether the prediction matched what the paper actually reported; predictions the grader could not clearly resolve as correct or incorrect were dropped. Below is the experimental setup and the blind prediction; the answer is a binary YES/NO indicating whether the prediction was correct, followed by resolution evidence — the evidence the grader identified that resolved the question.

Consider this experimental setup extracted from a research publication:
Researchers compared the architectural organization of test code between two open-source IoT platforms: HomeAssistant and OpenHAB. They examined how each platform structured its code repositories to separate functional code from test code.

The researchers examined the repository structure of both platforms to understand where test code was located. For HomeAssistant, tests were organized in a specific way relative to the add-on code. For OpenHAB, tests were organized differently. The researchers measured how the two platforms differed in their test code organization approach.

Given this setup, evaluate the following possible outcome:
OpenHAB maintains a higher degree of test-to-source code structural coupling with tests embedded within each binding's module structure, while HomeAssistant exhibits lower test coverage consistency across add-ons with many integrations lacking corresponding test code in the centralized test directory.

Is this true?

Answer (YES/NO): NO